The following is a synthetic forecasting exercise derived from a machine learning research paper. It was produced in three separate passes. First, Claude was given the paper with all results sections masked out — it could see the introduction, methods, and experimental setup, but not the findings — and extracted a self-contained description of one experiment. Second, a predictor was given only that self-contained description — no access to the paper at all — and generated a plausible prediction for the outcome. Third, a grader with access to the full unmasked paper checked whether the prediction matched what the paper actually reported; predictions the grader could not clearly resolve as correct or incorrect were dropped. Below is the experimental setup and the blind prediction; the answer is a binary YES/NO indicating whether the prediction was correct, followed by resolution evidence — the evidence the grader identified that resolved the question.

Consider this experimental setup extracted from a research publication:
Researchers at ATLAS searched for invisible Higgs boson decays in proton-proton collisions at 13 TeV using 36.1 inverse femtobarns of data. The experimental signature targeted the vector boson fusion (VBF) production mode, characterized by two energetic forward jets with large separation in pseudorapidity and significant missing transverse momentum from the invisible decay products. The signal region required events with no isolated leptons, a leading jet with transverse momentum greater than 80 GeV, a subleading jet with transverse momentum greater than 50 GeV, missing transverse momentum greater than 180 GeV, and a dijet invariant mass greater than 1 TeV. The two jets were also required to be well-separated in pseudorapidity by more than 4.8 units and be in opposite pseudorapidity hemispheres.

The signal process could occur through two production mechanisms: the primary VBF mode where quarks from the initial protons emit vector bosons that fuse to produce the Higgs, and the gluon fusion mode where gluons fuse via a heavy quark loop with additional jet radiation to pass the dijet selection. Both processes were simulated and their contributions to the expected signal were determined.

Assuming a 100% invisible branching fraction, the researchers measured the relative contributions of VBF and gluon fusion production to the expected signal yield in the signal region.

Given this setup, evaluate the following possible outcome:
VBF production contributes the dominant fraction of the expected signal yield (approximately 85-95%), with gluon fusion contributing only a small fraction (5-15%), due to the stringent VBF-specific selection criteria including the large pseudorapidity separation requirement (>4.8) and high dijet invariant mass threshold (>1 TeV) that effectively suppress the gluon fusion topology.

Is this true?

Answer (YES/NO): YES